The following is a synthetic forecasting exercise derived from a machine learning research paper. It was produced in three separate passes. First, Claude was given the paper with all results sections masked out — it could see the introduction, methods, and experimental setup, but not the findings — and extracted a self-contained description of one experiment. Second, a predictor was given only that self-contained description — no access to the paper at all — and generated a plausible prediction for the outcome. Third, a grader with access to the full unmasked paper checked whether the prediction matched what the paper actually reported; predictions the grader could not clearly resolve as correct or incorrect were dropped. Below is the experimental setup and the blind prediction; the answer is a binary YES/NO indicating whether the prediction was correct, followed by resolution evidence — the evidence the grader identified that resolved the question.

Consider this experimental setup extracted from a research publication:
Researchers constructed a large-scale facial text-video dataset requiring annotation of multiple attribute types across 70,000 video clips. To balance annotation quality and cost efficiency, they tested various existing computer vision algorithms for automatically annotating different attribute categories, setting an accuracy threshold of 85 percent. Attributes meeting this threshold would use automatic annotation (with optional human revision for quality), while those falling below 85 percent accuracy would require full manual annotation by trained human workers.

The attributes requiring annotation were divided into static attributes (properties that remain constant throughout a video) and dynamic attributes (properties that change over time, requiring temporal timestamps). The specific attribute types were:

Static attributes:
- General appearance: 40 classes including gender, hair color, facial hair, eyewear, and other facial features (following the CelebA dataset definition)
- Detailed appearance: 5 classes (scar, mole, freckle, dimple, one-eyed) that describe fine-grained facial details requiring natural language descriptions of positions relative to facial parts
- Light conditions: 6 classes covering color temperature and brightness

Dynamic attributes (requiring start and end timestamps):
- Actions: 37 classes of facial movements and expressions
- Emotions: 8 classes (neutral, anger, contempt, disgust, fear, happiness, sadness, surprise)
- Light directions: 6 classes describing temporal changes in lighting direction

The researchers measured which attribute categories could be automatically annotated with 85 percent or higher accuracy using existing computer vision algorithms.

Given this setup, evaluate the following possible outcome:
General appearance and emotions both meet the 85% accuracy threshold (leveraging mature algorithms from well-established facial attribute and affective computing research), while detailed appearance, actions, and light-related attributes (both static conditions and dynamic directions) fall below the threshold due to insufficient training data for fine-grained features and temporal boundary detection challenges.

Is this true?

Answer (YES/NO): NO